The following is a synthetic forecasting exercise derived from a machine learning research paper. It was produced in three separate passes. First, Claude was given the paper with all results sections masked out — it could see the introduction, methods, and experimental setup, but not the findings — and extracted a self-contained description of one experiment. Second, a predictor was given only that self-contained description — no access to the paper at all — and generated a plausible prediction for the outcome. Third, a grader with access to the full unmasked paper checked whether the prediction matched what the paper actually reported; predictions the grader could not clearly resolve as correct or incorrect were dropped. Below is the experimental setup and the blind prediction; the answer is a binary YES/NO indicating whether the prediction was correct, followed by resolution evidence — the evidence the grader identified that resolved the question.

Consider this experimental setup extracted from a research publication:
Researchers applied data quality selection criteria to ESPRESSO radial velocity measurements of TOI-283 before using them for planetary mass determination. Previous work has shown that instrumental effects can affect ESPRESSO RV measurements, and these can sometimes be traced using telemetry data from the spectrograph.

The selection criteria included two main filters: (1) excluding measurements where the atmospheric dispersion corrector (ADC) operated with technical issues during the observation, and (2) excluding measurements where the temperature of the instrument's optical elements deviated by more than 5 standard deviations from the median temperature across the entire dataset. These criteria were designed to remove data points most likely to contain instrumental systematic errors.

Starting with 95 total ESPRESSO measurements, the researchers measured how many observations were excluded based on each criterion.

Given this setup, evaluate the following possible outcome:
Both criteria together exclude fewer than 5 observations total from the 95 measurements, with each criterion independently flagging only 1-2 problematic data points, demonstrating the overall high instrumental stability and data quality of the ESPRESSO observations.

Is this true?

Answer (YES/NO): NO